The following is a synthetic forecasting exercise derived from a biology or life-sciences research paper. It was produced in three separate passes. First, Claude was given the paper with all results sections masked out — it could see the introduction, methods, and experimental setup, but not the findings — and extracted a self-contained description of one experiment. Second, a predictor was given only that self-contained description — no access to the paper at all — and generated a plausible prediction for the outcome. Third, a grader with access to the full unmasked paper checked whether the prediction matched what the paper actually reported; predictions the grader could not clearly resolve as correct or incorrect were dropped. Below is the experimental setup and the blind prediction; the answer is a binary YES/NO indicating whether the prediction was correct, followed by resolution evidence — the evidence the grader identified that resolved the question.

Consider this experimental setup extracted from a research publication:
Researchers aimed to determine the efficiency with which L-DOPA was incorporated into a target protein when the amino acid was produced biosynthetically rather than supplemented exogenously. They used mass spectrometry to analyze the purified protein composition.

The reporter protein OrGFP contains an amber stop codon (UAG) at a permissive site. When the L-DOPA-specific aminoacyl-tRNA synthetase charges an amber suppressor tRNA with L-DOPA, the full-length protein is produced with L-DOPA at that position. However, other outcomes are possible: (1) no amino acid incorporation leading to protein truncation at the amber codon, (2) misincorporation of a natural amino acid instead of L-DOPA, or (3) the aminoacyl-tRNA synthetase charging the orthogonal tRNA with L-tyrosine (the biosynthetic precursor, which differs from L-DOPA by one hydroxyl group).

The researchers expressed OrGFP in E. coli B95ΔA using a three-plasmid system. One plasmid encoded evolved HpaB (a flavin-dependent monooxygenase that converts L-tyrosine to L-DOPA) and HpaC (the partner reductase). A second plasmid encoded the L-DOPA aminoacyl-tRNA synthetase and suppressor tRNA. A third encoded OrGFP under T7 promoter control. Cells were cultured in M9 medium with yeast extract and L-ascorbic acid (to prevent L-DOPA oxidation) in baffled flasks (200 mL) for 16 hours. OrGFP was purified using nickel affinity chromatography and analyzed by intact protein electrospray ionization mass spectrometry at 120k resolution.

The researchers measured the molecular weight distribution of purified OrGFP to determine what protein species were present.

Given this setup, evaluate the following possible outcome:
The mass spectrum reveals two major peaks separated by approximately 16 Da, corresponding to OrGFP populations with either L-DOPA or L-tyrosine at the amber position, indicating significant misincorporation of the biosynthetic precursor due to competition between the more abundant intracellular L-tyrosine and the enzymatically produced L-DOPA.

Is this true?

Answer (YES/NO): NO